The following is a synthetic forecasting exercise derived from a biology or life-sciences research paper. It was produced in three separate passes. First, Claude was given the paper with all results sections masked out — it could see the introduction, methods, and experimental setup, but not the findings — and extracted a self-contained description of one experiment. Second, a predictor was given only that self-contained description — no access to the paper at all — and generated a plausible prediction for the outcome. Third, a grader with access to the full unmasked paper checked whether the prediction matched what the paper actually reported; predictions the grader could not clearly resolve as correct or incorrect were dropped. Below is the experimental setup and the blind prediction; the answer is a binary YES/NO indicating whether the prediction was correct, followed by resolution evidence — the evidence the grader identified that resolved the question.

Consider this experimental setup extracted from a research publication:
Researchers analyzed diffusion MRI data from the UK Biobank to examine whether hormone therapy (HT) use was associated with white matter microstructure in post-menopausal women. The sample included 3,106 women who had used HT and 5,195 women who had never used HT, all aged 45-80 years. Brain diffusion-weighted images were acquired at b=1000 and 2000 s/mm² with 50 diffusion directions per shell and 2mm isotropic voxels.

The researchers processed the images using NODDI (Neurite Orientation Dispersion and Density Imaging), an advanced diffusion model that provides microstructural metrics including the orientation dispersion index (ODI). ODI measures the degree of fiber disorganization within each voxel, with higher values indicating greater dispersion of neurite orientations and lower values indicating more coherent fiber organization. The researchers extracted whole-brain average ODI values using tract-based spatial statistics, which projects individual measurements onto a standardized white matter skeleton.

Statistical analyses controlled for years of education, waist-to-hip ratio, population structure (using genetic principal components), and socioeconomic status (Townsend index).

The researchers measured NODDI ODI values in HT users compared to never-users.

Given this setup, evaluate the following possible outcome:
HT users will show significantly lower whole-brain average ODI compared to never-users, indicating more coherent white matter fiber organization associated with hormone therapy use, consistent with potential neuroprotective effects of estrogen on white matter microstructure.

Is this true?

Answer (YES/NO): YES